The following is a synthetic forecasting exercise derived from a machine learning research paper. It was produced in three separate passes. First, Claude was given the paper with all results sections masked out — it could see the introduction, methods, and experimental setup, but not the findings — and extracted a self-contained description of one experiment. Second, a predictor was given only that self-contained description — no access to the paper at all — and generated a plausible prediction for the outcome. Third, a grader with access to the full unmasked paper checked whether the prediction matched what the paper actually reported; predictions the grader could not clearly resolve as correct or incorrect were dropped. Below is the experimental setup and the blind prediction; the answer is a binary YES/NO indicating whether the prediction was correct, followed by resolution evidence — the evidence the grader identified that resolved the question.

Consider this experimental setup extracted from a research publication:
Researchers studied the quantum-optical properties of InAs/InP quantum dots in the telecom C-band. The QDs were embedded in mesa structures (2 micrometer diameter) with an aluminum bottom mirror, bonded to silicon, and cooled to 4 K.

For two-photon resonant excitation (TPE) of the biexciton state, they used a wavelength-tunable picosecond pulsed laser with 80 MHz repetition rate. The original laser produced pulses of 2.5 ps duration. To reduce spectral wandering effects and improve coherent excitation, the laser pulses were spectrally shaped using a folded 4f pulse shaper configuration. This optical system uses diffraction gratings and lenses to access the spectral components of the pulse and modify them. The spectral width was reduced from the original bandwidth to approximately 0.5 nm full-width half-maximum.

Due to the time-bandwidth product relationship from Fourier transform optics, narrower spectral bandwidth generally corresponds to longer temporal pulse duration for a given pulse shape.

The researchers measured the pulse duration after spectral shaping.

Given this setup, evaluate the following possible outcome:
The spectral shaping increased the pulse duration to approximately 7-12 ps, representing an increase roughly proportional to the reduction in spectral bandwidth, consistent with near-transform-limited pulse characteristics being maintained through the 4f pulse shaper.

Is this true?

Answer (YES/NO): YES